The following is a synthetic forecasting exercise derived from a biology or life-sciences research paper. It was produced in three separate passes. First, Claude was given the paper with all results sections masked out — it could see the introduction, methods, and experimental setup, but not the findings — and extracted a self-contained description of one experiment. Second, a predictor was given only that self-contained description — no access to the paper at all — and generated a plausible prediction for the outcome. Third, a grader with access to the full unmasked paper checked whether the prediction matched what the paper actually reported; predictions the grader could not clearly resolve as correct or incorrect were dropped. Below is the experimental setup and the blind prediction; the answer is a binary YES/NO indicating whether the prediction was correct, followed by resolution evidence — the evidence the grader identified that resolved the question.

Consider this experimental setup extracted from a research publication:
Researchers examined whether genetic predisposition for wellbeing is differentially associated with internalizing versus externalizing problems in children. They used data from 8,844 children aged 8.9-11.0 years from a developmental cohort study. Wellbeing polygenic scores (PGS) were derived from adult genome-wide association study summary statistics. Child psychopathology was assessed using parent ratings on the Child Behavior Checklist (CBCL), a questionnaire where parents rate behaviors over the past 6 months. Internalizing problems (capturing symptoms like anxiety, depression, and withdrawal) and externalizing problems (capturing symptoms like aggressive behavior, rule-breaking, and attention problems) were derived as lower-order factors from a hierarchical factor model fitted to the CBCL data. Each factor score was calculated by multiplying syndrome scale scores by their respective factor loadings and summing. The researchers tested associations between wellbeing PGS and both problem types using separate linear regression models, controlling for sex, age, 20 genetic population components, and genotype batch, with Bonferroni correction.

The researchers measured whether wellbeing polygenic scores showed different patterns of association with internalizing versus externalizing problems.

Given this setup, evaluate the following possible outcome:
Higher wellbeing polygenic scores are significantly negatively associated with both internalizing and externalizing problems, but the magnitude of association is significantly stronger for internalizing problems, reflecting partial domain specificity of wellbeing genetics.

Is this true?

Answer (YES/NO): NO